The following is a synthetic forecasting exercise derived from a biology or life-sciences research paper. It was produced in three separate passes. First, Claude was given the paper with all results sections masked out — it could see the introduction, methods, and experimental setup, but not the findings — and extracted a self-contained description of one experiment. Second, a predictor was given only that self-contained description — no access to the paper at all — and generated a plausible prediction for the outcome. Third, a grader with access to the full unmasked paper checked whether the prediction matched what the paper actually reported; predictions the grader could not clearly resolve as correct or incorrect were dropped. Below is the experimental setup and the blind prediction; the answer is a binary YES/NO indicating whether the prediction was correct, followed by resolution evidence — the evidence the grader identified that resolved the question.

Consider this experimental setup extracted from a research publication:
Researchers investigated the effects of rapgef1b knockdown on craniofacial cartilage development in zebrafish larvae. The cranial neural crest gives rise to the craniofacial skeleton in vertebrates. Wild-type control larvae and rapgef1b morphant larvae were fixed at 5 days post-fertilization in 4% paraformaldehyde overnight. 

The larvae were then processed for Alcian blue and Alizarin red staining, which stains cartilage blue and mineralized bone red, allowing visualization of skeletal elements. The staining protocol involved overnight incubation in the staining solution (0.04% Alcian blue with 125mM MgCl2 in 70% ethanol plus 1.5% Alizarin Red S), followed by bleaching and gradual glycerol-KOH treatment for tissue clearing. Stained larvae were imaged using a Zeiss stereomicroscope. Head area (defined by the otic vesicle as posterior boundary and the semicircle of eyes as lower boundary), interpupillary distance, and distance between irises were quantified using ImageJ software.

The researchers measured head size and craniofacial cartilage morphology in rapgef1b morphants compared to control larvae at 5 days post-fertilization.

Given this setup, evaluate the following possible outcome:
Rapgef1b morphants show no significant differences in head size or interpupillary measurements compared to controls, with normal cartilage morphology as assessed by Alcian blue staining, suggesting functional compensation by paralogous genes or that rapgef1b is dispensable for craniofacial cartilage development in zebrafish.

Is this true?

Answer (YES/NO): NO